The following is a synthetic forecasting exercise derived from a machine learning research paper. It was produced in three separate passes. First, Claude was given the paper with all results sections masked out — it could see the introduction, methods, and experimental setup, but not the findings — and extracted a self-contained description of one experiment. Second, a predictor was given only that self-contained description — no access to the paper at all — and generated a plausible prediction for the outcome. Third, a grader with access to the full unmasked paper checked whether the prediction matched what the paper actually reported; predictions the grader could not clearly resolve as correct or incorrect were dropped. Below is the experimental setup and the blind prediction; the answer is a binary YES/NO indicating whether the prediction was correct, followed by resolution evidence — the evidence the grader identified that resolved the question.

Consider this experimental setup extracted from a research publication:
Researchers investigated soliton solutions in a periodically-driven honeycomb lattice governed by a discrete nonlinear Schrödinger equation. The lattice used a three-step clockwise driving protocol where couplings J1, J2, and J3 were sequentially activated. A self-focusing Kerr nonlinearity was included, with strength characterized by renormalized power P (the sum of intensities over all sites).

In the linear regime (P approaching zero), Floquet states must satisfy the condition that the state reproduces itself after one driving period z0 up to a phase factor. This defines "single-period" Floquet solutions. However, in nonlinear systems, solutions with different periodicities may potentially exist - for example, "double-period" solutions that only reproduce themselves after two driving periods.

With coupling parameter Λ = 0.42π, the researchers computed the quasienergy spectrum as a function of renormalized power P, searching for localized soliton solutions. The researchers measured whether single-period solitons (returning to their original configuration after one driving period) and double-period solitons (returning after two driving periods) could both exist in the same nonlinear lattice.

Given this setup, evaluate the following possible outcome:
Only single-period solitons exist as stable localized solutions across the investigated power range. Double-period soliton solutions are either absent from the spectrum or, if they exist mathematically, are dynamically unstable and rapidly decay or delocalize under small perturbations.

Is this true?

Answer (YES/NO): NO